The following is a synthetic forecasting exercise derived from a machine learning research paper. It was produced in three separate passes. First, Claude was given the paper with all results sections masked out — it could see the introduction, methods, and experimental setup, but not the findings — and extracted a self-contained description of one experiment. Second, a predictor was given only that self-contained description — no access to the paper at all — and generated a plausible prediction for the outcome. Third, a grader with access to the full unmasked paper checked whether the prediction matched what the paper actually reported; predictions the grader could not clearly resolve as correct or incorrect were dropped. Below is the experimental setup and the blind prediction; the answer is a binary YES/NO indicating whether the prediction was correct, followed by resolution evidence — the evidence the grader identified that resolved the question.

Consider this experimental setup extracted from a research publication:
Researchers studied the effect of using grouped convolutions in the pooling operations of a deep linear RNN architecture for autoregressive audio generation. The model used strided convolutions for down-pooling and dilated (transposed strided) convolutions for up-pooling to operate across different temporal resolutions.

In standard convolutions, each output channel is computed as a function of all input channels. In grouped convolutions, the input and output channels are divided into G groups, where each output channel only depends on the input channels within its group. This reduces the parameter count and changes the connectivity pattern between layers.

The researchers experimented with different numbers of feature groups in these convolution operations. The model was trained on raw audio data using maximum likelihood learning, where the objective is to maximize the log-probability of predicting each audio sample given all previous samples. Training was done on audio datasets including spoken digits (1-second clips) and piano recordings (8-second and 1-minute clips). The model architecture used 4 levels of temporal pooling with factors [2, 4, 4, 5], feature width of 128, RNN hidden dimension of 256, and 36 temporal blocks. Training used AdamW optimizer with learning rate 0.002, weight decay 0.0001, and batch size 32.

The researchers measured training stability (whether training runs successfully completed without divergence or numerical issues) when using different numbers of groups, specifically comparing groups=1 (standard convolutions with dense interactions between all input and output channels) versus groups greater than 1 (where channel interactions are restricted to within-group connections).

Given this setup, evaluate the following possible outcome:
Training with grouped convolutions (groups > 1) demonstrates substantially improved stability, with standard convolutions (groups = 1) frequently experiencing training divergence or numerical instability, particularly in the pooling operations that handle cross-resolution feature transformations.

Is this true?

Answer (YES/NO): YES